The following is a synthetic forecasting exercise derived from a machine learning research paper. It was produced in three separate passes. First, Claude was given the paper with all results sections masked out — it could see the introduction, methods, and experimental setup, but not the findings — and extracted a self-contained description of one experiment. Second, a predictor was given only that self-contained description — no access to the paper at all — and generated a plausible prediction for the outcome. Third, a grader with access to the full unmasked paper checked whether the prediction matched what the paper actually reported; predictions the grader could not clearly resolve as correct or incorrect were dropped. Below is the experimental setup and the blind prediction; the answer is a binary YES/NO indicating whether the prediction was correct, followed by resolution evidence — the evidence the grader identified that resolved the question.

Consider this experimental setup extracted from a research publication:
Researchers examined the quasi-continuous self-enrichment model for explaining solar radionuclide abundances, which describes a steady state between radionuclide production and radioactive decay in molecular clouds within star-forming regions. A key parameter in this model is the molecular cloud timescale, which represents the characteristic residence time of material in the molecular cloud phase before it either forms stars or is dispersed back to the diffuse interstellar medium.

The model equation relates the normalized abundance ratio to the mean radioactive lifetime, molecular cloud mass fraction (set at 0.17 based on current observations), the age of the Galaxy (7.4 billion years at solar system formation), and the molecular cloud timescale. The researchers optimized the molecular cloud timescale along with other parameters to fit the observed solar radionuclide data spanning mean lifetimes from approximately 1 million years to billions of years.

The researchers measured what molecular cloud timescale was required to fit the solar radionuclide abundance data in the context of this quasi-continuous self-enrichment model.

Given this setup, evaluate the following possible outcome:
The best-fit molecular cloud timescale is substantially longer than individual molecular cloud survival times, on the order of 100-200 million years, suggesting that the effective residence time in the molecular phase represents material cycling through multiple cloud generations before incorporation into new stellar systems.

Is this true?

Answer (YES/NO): YES